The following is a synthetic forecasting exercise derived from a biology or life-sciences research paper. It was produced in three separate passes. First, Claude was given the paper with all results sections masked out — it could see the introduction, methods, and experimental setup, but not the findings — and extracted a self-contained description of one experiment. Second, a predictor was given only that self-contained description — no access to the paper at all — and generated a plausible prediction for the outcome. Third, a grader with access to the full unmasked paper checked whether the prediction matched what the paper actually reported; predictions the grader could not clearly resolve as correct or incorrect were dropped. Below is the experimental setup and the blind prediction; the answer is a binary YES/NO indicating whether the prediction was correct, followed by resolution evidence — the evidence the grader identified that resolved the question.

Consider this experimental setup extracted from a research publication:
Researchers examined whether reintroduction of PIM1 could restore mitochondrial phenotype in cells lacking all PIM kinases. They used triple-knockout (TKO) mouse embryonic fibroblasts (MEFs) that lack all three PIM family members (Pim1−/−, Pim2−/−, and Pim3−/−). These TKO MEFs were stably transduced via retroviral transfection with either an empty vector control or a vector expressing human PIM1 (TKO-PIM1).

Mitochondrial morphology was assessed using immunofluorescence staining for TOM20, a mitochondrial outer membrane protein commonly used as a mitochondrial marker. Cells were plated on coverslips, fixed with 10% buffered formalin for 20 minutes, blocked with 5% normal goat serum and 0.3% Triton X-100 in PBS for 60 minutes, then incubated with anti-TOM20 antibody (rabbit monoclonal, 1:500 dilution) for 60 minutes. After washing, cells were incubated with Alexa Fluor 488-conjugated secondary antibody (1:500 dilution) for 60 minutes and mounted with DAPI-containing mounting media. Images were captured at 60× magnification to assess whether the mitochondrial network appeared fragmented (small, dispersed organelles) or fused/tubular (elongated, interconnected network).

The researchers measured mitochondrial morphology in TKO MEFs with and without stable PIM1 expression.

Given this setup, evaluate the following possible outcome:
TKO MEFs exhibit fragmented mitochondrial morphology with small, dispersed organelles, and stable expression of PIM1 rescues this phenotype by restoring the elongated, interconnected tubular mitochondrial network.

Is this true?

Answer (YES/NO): YES